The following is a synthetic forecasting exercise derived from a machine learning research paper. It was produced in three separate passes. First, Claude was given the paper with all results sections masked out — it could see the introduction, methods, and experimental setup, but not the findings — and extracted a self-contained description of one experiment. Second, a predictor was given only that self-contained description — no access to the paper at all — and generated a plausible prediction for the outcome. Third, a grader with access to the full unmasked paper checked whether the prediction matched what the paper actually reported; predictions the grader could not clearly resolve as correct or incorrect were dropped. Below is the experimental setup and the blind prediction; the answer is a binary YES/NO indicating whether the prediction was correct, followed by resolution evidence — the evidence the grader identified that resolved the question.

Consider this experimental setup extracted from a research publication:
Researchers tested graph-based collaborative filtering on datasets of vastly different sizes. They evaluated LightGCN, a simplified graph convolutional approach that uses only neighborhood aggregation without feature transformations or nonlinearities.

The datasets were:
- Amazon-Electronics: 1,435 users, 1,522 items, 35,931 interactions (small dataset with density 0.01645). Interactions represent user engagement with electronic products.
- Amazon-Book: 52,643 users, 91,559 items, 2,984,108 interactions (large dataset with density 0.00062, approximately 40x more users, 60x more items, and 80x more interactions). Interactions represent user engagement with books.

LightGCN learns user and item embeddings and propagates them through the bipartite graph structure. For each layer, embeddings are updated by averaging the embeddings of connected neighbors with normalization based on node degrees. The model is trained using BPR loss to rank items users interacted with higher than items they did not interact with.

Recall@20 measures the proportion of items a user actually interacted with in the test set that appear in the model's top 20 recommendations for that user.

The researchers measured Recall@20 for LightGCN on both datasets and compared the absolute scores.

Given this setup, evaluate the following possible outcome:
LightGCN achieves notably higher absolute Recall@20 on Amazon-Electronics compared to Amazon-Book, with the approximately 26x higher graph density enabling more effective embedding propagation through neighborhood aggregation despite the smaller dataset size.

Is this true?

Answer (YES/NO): YES